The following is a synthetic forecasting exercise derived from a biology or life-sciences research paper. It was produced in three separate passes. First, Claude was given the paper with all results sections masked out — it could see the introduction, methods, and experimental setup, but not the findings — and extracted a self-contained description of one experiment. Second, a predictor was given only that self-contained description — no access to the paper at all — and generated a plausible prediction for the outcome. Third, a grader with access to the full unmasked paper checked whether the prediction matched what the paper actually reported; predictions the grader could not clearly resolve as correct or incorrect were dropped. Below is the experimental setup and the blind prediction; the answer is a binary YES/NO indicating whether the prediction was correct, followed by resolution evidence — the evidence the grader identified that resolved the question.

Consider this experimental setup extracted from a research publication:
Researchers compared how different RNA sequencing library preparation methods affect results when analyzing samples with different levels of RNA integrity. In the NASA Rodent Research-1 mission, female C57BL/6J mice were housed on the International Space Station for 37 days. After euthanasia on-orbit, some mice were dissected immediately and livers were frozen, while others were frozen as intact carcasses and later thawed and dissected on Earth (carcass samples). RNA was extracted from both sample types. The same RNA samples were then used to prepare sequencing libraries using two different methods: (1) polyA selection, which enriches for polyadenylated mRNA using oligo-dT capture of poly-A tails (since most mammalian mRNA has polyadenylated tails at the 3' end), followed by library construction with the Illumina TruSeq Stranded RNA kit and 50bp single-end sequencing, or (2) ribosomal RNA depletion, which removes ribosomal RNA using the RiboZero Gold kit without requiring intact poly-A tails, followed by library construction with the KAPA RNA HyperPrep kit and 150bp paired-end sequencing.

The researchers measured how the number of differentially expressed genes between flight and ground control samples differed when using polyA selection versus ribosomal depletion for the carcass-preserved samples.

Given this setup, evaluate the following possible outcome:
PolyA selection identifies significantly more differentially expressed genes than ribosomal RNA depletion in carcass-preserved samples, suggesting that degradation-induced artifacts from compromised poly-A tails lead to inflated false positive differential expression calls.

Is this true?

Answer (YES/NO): NO